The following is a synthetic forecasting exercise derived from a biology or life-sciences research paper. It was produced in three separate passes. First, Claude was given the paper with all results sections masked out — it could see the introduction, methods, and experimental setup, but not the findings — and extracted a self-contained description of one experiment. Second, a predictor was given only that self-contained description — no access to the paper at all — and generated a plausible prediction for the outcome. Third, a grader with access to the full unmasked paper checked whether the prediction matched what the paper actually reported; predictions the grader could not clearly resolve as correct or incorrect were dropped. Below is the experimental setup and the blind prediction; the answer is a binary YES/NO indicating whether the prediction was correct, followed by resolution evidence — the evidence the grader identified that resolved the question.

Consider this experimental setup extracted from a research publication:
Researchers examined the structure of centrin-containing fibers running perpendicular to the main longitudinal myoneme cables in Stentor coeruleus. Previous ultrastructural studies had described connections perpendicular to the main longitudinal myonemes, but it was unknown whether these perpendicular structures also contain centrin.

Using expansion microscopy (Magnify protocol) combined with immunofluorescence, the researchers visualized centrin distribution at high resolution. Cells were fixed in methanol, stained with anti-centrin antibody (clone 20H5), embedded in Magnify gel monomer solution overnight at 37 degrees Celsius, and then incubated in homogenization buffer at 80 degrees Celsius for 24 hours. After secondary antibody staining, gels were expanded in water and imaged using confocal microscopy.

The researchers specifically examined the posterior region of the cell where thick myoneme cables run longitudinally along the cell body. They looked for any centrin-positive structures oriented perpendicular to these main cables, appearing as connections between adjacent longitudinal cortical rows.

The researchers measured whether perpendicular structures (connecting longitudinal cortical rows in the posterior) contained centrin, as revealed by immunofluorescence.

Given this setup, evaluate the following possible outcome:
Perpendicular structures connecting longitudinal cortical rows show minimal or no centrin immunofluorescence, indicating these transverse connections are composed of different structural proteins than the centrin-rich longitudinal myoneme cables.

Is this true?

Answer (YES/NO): NO